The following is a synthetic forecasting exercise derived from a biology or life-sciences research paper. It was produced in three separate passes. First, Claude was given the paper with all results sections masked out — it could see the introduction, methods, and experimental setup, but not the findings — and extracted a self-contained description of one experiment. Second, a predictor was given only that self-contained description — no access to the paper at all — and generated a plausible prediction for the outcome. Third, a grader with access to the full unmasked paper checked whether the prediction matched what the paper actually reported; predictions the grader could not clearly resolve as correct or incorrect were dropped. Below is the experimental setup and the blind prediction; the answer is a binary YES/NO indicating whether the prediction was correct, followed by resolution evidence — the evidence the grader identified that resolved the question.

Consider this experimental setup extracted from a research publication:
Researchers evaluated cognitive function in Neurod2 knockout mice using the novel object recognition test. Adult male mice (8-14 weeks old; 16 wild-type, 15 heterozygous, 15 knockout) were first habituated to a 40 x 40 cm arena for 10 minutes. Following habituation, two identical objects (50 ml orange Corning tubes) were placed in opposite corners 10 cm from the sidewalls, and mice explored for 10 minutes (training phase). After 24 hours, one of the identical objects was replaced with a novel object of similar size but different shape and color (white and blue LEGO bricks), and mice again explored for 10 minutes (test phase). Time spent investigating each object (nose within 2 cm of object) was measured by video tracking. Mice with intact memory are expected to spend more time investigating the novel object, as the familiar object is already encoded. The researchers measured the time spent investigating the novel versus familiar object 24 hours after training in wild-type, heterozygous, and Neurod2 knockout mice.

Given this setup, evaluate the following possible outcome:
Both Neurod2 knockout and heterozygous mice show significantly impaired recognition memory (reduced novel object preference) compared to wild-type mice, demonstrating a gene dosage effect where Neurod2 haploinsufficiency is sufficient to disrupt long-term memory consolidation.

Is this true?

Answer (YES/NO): NO